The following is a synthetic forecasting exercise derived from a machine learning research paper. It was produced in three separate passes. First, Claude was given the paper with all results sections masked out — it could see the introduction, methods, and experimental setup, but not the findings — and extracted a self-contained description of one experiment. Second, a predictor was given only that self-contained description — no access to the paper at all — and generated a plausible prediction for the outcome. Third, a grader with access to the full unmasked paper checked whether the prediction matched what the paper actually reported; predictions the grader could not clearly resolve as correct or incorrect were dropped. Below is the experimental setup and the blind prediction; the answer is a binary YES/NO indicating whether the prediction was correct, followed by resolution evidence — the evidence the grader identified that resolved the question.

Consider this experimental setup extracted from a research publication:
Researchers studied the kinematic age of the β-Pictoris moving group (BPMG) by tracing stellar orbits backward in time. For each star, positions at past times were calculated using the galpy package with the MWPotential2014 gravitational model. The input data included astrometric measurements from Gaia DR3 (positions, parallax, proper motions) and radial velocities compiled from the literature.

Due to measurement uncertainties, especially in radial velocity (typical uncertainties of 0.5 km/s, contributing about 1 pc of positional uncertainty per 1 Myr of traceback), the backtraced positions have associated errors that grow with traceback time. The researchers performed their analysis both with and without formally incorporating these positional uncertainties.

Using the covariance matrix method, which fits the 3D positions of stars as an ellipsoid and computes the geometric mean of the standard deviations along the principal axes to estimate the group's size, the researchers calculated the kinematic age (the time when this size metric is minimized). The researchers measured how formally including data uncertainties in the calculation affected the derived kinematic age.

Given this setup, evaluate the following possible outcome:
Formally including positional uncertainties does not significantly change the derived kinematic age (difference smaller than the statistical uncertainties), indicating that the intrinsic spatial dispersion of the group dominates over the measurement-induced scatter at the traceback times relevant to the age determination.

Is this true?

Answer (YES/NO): NO